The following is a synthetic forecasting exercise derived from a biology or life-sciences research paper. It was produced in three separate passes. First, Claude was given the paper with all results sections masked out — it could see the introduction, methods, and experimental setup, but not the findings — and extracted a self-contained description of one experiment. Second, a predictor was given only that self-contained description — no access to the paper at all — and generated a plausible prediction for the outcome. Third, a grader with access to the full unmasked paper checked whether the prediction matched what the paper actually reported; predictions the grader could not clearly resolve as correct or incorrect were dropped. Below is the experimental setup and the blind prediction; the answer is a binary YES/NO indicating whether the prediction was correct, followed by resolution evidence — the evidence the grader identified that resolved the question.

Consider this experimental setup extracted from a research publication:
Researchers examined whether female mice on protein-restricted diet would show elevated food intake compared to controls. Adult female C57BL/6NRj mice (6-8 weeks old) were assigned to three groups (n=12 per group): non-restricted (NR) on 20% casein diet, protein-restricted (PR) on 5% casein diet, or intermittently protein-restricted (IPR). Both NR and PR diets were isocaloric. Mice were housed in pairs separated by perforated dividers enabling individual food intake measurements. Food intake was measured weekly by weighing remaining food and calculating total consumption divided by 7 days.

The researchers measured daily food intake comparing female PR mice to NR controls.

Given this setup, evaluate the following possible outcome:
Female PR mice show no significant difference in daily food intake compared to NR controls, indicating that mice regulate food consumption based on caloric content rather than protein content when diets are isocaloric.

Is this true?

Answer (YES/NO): NO